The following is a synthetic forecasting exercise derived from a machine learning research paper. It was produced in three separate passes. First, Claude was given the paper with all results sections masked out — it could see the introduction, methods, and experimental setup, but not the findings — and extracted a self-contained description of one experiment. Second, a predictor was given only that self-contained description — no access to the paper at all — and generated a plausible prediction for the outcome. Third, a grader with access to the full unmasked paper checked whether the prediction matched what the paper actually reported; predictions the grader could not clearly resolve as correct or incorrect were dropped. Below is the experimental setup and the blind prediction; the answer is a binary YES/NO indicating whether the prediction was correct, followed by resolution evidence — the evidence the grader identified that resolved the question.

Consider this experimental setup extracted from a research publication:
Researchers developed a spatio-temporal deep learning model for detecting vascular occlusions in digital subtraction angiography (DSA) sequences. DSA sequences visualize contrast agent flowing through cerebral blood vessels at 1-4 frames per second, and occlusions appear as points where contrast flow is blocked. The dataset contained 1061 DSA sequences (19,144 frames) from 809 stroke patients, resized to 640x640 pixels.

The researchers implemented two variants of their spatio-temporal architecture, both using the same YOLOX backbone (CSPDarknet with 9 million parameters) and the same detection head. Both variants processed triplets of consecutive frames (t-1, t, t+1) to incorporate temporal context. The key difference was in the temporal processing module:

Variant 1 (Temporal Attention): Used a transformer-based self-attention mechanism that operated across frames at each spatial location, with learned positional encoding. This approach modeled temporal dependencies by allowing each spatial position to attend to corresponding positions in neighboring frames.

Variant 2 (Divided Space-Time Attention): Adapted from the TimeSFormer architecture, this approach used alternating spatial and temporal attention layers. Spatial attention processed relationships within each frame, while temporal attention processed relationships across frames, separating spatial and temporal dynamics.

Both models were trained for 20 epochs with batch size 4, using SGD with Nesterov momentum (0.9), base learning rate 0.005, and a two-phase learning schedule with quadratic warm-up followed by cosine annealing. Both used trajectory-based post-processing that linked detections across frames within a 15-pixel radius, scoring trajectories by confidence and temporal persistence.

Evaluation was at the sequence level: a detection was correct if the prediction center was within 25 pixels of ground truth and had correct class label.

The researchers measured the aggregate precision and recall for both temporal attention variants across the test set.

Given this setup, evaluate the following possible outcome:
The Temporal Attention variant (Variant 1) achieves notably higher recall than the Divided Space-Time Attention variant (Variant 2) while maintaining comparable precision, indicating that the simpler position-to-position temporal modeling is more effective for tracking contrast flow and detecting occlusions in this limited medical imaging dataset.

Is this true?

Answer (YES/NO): NO